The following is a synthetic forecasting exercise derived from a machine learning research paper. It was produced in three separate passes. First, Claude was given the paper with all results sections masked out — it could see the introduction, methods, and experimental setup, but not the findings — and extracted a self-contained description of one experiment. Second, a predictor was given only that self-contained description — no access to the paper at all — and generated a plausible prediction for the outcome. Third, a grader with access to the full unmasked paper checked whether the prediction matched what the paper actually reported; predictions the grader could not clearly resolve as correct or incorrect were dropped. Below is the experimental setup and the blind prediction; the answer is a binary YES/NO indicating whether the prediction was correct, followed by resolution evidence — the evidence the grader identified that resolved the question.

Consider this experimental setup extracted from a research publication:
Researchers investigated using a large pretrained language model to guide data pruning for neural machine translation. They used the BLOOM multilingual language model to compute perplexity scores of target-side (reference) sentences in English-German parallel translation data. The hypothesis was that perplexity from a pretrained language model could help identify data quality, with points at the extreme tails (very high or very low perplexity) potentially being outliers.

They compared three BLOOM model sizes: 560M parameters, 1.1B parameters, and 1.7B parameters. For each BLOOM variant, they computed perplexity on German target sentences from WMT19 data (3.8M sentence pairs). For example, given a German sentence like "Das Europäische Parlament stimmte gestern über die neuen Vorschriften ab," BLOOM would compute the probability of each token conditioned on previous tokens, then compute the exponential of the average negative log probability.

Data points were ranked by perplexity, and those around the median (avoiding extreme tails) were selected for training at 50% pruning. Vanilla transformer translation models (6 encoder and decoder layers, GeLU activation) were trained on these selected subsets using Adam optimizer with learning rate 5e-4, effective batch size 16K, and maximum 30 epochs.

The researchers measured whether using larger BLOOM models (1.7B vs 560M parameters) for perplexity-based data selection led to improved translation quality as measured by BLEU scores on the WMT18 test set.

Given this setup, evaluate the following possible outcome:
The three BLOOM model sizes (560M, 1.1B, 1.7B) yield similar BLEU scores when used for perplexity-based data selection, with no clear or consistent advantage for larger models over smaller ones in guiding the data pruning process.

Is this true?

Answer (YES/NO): NO